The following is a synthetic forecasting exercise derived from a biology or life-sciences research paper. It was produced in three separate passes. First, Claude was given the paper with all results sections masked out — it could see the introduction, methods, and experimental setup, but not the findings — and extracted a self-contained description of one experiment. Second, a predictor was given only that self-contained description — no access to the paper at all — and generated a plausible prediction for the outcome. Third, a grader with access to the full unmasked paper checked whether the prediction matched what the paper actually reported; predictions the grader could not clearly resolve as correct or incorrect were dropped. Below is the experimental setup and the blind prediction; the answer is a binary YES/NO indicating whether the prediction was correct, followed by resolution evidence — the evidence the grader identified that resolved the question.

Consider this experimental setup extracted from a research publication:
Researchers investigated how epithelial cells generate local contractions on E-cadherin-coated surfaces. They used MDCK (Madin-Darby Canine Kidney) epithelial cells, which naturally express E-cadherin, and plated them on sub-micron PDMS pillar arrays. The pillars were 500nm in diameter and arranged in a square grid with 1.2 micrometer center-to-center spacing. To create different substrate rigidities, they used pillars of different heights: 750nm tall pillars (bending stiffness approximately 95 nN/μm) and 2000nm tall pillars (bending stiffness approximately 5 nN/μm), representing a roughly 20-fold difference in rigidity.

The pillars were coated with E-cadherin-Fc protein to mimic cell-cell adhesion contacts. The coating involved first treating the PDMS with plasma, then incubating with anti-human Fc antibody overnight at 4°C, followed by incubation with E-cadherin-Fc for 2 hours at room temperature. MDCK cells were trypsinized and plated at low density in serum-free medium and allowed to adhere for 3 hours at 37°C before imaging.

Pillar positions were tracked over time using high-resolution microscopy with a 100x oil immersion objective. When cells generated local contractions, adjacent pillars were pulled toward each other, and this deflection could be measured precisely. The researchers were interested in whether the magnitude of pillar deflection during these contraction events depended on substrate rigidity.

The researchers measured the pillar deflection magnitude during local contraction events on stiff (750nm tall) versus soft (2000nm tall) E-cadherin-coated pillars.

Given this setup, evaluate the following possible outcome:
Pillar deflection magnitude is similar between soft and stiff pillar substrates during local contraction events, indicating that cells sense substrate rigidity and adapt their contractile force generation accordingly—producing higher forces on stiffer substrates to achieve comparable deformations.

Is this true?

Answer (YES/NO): YES